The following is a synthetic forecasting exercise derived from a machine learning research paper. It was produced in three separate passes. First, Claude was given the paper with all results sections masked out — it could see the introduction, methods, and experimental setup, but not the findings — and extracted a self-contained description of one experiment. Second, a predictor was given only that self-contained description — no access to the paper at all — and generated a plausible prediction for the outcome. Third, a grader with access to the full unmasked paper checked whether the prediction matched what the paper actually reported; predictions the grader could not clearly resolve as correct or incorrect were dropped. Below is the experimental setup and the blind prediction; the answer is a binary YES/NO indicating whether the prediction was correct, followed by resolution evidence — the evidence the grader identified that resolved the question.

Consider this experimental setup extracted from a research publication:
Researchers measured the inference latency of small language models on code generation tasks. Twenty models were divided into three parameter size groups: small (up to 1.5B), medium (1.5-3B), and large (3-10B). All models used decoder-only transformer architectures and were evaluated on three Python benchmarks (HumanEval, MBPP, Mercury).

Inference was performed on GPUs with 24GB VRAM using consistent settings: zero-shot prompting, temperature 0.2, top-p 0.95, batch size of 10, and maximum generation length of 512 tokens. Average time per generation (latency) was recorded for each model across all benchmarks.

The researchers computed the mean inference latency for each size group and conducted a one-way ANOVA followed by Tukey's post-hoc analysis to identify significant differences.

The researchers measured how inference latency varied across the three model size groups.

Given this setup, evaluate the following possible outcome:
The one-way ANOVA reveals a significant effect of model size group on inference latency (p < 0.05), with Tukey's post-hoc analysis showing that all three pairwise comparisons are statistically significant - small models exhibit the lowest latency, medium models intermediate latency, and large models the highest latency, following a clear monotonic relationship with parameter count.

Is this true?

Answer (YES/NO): NO